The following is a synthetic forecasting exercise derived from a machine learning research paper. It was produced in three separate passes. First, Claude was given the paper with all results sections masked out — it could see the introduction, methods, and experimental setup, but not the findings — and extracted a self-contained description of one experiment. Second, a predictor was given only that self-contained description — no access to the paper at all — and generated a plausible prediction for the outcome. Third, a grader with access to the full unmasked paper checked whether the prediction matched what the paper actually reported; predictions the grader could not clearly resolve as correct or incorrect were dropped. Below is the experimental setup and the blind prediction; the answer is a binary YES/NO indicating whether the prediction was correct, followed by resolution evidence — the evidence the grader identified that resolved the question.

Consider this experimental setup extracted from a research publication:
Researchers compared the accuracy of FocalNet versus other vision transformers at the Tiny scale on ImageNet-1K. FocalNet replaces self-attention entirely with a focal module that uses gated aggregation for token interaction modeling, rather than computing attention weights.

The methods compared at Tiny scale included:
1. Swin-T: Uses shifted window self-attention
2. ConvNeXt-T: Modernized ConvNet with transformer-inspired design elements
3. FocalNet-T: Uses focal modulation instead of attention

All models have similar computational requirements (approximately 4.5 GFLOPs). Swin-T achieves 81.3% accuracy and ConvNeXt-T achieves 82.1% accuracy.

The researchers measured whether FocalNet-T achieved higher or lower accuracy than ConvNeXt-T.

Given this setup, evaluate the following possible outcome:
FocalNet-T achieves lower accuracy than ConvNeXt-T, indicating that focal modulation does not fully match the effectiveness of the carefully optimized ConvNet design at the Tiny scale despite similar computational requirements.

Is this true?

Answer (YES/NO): NO